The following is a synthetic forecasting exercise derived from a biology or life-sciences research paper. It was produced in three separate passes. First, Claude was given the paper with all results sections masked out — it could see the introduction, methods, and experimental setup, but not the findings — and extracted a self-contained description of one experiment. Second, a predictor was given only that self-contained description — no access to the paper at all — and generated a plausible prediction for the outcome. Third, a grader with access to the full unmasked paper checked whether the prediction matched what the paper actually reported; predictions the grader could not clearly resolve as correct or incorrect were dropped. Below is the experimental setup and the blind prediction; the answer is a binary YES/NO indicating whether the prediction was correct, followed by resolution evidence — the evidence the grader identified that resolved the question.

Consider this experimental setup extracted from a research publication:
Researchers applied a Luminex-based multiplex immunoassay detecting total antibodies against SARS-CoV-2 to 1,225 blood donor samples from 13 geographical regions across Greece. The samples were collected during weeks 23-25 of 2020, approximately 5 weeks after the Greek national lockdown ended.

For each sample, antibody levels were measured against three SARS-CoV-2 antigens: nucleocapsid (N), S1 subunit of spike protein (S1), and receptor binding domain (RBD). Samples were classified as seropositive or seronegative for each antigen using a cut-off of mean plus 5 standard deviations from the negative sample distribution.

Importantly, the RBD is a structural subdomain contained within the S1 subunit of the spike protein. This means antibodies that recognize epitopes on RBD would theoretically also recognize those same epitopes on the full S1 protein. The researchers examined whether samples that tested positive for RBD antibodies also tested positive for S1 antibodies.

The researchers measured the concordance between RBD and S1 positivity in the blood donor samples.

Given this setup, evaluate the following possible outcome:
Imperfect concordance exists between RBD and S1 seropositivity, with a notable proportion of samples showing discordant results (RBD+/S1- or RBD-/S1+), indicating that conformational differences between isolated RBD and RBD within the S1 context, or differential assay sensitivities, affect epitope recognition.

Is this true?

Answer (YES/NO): YES